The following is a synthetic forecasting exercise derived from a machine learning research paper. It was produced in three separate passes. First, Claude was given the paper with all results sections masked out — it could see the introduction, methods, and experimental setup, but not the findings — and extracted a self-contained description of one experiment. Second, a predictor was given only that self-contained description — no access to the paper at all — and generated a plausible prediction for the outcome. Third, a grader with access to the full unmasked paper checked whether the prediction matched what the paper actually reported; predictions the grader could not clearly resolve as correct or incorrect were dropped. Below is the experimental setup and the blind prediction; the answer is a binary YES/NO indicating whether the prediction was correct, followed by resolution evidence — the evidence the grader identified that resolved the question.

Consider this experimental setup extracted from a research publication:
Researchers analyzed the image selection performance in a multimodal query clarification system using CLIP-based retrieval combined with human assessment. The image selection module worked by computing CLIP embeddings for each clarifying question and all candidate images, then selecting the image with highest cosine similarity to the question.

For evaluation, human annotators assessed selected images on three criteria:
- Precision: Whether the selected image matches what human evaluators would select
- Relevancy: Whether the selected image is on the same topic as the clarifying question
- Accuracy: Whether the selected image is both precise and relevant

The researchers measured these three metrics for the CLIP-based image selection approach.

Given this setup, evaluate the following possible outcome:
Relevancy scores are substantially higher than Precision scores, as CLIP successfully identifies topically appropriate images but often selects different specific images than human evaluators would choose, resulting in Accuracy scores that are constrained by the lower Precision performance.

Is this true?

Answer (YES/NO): NO